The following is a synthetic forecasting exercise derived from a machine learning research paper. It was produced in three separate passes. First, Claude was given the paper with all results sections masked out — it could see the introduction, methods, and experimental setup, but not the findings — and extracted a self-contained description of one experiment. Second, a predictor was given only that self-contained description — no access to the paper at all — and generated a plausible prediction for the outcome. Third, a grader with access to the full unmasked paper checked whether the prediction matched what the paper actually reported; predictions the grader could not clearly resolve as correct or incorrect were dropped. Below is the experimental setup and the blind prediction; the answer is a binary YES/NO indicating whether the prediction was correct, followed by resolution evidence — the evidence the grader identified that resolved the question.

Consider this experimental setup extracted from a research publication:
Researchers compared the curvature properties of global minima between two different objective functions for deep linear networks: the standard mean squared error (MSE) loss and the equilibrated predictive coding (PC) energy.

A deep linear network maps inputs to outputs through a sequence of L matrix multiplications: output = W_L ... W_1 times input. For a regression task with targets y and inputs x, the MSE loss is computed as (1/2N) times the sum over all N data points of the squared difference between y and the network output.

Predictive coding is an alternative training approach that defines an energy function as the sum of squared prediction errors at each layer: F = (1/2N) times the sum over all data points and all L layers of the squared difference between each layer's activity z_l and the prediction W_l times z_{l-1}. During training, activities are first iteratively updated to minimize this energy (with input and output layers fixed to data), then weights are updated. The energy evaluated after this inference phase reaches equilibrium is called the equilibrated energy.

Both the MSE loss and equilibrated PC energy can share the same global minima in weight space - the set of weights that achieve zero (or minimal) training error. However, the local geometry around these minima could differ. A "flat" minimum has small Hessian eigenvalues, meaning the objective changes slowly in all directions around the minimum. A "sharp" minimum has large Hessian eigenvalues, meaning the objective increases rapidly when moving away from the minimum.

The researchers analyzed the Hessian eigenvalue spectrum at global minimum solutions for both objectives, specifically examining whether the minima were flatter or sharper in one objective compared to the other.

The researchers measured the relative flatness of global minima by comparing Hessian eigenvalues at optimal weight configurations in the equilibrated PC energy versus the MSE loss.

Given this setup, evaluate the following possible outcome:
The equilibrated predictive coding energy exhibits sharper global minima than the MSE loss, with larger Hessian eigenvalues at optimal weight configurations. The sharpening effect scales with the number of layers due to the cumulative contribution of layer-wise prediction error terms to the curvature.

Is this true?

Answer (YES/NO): NO